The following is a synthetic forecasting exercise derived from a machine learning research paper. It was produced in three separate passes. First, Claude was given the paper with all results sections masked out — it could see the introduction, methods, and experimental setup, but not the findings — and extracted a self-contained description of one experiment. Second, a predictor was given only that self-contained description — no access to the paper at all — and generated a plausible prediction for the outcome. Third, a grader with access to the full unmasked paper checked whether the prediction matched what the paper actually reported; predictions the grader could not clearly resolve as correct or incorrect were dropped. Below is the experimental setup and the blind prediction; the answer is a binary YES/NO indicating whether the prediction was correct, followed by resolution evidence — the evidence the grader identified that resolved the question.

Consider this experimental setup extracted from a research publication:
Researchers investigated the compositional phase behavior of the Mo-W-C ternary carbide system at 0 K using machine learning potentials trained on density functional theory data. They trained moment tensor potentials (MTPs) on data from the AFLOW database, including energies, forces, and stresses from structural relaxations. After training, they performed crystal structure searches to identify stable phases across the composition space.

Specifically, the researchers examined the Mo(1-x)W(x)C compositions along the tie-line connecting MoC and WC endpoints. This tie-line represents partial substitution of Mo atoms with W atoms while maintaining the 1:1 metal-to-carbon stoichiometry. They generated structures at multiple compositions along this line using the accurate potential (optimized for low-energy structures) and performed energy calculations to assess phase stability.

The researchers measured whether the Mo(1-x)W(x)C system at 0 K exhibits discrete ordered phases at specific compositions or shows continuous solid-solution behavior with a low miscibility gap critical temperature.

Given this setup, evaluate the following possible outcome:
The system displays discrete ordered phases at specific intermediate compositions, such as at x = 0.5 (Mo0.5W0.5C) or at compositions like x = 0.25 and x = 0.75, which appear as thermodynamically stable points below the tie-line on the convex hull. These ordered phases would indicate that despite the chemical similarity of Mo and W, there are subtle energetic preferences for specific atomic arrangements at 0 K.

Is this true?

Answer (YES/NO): NO